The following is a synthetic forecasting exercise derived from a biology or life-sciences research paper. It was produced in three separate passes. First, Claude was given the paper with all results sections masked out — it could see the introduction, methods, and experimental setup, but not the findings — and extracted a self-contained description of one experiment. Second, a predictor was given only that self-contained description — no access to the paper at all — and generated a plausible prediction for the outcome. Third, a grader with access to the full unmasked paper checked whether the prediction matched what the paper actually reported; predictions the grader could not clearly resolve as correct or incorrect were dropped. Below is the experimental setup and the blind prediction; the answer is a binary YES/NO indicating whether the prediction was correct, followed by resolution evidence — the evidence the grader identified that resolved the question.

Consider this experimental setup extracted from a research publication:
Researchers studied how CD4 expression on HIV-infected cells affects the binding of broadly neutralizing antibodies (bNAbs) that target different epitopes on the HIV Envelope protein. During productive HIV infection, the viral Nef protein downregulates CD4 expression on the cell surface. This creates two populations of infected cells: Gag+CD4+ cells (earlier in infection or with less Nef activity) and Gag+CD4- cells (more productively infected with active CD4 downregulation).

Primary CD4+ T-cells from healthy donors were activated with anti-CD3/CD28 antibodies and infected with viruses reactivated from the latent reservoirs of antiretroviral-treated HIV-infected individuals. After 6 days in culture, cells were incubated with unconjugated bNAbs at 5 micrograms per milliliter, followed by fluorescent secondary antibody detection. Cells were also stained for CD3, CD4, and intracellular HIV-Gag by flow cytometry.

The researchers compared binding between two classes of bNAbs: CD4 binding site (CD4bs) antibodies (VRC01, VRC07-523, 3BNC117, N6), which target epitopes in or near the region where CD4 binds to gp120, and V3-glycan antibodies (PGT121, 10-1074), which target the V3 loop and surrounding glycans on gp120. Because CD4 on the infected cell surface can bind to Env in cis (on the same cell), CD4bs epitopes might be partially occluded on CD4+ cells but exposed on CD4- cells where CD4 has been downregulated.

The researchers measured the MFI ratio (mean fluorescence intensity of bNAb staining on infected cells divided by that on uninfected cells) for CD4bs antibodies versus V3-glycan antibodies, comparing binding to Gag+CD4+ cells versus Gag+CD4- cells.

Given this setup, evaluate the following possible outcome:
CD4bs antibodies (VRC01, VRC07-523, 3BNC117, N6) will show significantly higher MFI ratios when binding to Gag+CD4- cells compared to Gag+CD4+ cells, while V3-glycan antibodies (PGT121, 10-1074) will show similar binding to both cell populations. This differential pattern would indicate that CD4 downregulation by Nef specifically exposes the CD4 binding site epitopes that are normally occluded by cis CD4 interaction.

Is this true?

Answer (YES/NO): NO